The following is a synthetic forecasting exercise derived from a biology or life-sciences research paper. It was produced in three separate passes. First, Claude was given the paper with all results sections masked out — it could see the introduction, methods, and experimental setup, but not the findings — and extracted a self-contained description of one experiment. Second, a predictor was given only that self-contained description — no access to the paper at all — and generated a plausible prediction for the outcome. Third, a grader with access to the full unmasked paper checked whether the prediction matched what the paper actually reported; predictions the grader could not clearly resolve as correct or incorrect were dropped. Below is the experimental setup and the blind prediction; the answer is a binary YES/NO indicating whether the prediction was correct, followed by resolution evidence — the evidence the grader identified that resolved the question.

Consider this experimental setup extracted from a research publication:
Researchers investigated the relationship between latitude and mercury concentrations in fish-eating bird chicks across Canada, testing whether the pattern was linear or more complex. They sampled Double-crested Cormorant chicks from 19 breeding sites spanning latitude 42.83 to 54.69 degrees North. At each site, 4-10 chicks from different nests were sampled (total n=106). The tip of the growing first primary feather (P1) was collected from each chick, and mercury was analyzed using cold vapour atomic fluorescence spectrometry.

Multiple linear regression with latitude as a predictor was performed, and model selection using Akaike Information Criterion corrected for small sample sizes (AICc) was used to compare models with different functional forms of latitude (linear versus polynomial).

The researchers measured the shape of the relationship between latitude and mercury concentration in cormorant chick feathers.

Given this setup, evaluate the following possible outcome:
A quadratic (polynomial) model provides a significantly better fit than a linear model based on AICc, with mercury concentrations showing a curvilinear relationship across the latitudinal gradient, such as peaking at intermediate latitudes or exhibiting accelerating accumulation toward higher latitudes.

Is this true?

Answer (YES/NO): YES